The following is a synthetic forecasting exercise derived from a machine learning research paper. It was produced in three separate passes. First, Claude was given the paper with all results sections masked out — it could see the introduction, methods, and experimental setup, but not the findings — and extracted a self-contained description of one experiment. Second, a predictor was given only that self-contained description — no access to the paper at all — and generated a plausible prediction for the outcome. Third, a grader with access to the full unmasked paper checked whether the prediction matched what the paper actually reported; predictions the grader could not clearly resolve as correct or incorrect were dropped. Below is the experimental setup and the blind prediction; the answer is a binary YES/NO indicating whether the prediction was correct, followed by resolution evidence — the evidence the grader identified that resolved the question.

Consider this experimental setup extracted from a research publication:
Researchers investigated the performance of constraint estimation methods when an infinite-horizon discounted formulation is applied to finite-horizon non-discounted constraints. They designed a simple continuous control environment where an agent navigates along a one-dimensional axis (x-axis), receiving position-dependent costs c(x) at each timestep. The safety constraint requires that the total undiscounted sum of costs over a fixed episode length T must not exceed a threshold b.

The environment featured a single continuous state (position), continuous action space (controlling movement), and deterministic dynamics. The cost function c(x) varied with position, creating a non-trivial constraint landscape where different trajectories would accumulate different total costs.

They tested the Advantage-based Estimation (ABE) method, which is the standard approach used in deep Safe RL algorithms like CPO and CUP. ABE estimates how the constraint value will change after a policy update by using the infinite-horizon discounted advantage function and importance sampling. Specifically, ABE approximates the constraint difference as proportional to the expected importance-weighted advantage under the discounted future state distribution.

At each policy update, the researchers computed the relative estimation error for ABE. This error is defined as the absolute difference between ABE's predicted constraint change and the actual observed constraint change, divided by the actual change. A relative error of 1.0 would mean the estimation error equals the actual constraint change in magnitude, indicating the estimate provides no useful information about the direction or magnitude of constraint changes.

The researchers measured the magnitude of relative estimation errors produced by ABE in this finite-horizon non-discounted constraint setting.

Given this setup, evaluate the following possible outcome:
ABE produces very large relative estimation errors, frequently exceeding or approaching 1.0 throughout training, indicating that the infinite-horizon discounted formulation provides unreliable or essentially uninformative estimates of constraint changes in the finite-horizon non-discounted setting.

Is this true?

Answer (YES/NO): YES